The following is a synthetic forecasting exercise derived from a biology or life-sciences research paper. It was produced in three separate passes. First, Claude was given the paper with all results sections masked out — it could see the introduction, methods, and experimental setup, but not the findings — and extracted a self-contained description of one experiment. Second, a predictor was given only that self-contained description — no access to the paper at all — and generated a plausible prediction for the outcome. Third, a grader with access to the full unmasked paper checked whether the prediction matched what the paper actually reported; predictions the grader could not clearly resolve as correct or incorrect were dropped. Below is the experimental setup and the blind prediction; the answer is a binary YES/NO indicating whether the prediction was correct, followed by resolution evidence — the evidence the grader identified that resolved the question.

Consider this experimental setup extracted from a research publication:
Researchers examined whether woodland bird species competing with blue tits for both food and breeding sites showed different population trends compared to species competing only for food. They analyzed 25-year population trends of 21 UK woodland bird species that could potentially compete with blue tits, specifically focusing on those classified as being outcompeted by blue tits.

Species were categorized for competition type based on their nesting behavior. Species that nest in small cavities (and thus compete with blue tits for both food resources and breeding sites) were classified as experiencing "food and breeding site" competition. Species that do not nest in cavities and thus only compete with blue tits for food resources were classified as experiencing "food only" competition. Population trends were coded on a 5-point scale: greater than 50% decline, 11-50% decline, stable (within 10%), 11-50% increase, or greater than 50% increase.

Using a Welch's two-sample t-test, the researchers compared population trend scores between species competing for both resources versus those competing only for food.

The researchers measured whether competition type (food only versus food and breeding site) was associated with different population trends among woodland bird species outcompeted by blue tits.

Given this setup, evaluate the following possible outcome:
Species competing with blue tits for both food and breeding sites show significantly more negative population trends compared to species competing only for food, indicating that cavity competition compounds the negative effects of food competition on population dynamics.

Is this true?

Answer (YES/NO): NO